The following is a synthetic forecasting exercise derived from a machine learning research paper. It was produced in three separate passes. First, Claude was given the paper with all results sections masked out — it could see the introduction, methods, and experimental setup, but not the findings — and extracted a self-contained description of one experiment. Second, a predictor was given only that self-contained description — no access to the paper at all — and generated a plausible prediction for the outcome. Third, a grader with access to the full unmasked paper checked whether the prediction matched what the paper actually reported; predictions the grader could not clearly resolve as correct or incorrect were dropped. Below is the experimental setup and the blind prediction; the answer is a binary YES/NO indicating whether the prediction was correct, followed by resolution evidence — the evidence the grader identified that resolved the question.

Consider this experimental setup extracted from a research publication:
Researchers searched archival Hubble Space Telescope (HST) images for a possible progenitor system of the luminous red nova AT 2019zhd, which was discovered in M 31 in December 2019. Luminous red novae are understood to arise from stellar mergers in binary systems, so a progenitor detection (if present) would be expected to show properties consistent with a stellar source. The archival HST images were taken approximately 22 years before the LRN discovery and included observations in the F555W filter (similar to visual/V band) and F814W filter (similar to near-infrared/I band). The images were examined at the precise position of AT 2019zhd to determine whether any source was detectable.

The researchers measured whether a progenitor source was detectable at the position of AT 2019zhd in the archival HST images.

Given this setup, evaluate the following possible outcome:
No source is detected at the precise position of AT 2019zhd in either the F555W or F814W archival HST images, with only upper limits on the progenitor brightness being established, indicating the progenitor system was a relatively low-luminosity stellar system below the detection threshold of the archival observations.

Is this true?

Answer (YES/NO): NO